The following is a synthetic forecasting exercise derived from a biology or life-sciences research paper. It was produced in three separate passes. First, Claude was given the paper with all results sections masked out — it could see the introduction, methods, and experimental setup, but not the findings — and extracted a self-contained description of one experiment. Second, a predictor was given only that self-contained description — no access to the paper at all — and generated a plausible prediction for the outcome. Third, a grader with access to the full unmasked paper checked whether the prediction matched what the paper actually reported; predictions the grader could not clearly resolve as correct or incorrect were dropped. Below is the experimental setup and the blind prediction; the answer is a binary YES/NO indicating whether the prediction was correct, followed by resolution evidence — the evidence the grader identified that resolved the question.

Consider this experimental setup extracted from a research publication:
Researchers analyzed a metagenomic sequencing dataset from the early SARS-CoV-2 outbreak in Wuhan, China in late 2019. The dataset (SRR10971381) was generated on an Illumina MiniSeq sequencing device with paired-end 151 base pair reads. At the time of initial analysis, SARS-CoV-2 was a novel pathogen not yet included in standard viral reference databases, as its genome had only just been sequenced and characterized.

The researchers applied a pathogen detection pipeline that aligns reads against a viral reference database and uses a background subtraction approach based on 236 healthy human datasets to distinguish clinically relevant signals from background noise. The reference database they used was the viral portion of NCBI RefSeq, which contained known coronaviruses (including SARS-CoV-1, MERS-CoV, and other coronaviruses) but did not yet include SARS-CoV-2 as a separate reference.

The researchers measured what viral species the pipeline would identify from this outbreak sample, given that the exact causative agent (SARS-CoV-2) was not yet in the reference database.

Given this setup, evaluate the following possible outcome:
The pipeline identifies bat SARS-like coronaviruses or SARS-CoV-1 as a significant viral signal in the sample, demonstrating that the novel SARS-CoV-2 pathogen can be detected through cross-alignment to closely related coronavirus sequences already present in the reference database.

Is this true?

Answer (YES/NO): YES